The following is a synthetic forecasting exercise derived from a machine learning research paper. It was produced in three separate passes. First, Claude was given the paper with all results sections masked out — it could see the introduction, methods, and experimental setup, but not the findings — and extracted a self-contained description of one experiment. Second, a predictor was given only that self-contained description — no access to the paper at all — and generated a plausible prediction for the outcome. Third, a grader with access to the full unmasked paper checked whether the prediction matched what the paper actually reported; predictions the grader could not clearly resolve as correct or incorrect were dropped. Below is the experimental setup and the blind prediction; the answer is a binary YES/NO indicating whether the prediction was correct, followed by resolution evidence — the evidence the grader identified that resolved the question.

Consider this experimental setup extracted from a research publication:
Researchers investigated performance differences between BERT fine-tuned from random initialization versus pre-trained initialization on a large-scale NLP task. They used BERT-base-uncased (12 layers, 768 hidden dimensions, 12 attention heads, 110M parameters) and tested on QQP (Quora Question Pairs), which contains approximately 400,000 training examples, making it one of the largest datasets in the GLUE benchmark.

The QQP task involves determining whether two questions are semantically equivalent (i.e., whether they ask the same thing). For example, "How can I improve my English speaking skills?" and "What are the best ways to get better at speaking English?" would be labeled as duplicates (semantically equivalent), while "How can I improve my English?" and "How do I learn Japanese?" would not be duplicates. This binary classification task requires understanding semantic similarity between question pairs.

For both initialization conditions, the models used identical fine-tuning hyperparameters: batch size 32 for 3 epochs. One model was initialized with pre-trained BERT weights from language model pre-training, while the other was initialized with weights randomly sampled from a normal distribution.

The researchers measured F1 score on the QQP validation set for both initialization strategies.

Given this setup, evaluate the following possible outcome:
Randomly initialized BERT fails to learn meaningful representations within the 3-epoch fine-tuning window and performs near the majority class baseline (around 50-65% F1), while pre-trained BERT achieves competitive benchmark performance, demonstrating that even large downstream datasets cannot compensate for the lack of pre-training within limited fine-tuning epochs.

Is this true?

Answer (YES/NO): NO